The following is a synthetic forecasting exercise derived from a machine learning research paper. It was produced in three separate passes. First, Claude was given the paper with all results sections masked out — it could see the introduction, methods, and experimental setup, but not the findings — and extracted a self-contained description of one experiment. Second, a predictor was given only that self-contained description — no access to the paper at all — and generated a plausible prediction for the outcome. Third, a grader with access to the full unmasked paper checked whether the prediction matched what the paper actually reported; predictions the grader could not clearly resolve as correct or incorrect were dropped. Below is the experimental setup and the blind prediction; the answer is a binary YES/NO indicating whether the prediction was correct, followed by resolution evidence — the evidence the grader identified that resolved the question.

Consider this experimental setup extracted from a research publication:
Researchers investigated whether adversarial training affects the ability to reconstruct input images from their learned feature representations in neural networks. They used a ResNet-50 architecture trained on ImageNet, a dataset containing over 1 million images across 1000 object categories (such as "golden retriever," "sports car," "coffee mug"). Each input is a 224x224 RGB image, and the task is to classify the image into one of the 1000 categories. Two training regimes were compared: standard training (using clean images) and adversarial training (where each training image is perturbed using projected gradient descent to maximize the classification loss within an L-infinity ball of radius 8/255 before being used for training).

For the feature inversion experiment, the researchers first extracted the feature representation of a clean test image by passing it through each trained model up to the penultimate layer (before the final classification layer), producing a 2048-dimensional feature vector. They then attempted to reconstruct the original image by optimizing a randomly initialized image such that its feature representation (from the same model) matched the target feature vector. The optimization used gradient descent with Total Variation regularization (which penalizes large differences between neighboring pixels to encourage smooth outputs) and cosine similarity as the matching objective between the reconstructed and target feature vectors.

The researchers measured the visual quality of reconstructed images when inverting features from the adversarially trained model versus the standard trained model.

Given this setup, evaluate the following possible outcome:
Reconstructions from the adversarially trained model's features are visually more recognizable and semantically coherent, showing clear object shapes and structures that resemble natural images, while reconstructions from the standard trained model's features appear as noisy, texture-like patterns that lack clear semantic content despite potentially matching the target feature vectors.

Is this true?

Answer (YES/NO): YES